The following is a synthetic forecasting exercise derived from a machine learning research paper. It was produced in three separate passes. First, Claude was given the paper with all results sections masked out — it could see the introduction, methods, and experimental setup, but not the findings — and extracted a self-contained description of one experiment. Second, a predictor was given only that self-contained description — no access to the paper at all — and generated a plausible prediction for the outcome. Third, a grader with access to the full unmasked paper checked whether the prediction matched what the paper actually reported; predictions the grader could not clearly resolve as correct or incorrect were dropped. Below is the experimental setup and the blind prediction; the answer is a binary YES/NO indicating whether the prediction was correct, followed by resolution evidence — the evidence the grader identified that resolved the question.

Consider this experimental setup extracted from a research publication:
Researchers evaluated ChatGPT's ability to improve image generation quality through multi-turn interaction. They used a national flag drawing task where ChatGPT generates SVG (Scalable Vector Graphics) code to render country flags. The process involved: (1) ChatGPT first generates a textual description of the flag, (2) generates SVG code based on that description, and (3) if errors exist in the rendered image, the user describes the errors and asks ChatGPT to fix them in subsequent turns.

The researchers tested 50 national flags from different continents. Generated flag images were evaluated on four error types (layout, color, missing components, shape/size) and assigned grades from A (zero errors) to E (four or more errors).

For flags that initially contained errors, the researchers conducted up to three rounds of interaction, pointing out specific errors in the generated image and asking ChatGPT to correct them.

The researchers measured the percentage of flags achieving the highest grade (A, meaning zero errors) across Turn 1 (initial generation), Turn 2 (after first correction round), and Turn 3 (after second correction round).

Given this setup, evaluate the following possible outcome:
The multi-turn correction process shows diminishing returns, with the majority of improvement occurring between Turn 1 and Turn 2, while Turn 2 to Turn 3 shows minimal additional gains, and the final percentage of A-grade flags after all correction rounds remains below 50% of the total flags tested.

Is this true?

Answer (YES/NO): NO